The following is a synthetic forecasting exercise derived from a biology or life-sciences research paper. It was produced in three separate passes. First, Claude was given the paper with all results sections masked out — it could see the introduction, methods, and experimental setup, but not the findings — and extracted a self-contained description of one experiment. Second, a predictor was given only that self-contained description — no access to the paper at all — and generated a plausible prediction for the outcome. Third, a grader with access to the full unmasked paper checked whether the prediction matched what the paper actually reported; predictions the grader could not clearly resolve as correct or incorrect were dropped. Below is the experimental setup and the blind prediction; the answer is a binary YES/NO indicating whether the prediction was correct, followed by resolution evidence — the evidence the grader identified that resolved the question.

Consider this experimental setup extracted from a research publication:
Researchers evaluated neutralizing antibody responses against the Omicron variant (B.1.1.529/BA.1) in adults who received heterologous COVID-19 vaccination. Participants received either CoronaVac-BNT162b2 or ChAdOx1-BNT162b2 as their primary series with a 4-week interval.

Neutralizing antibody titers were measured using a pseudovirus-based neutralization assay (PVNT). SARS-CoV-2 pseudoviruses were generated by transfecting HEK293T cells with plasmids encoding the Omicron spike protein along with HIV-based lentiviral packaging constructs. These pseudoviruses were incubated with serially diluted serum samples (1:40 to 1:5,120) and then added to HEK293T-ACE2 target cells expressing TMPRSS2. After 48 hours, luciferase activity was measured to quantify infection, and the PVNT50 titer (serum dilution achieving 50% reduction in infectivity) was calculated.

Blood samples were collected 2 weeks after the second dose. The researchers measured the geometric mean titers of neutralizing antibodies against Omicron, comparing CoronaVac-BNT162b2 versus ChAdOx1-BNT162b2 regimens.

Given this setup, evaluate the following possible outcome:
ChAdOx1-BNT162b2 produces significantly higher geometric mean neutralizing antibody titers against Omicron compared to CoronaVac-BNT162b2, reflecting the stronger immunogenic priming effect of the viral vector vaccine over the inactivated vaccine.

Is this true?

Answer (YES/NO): NO